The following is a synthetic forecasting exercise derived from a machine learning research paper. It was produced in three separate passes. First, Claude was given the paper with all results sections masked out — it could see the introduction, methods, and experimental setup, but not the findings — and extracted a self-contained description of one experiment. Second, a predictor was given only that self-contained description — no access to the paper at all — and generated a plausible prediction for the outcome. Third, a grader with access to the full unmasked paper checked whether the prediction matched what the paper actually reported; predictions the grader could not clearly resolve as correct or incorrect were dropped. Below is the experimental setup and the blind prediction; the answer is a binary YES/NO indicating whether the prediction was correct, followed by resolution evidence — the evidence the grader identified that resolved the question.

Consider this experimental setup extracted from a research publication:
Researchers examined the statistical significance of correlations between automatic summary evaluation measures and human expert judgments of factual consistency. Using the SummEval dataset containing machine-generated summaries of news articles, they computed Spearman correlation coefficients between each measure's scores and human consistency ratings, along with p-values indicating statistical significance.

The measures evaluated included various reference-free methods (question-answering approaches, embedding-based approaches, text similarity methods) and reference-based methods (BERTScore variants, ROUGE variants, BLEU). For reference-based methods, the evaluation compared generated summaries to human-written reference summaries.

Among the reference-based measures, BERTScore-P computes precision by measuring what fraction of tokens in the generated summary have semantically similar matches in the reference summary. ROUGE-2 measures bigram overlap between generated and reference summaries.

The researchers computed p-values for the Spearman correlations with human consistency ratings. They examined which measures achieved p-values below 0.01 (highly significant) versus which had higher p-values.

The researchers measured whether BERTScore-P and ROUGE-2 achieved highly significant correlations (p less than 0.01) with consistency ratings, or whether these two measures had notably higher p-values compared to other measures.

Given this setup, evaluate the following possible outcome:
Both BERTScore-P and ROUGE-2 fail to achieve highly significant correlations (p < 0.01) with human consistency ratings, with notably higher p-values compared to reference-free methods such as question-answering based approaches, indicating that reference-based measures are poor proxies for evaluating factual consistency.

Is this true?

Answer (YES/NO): NO